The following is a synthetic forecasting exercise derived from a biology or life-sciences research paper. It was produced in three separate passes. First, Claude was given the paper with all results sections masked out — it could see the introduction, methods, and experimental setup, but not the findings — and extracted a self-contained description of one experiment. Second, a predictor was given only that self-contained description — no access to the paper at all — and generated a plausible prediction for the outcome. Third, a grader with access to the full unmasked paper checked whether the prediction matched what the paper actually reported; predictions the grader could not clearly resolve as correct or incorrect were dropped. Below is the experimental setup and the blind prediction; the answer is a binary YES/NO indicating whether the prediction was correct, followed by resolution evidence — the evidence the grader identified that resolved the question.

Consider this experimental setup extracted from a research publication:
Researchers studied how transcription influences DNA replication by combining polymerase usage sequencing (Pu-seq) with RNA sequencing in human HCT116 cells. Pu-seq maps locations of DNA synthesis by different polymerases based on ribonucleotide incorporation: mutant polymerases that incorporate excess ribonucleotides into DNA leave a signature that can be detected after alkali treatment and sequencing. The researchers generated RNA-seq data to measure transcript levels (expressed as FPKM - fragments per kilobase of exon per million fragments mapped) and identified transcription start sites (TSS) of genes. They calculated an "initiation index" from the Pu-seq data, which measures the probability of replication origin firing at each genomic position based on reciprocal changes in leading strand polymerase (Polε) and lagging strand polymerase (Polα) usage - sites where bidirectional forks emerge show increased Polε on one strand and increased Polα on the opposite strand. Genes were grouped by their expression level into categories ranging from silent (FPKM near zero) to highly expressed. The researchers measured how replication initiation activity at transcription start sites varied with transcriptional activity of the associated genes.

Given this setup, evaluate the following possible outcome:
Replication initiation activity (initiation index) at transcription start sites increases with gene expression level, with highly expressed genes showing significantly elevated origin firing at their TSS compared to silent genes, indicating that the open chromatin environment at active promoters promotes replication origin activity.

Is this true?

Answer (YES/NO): YES